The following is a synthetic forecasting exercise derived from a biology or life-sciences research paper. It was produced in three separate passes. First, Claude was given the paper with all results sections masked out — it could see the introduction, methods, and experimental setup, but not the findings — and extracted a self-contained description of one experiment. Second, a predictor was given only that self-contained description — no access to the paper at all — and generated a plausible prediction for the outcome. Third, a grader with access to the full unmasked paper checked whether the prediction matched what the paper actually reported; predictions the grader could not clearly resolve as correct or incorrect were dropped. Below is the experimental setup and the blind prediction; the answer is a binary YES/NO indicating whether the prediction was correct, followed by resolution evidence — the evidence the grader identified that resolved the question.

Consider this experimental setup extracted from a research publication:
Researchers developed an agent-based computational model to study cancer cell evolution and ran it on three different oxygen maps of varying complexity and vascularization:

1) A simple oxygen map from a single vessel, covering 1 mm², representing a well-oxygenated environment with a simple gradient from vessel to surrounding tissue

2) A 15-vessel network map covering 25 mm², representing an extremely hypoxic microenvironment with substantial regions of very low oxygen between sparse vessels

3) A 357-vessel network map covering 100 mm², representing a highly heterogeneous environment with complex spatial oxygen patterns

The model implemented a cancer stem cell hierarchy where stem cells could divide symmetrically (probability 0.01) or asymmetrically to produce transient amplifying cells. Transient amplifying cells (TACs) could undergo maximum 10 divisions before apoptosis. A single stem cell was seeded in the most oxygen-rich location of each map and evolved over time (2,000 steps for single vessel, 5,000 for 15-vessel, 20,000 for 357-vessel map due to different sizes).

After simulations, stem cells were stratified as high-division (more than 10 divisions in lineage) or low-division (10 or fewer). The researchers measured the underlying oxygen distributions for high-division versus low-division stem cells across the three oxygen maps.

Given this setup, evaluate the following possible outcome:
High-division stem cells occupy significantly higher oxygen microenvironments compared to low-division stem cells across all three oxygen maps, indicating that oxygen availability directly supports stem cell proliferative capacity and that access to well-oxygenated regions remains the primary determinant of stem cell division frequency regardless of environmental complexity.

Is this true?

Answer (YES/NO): NO